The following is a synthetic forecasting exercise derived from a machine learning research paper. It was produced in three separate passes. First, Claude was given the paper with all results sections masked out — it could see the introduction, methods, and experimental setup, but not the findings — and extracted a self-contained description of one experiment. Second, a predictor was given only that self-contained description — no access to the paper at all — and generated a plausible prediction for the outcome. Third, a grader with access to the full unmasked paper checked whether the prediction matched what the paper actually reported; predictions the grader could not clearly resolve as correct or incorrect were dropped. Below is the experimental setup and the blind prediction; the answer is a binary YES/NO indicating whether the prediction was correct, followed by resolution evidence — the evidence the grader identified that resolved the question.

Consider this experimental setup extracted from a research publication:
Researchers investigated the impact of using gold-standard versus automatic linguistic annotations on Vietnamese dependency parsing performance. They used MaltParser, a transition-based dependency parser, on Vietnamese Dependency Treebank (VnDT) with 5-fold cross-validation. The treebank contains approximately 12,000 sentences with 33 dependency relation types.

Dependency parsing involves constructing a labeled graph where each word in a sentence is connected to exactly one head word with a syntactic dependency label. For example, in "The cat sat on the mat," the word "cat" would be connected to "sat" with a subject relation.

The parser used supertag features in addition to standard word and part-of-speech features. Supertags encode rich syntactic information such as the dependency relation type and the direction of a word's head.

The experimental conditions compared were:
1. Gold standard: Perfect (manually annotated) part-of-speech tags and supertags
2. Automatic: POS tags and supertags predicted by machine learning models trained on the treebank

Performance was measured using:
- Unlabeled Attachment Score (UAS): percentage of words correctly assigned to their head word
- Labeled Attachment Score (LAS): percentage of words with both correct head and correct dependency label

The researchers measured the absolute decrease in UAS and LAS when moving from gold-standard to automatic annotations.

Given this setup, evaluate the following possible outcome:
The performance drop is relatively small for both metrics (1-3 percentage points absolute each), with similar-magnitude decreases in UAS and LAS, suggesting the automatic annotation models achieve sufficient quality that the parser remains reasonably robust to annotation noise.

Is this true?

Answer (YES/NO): NO